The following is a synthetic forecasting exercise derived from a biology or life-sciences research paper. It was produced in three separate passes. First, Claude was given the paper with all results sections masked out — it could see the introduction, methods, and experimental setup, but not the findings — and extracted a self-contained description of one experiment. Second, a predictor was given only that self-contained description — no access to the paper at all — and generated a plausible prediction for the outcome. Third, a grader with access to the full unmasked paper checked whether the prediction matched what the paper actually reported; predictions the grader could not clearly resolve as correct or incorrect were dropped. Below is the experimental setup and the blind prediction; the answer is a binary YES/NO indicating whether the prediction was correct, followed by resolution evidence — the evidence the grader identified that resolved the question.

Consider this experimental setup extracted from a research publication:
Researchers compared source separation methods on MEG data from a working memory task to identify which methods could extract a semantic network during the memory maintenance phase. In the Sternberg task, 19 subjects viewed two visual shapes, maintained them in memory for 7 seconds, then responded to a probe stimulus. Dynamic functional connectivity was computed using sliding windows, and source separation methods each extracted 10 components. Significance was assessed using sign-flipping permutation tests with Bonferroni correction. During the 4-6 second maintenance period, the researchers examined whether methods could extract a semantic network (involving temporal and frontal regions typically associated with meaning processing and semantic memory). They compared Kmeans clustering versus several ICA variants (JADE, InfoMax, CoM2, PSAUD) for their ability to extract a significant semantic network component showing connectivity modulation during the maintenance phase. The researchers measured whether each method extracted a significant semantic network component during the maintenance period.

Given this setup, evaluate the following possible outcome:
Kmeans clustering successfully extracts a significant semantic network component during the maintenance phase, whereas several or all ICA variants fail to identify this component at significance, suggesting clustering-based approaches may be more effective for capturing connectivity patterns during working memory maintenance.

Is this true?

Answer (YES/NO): NO